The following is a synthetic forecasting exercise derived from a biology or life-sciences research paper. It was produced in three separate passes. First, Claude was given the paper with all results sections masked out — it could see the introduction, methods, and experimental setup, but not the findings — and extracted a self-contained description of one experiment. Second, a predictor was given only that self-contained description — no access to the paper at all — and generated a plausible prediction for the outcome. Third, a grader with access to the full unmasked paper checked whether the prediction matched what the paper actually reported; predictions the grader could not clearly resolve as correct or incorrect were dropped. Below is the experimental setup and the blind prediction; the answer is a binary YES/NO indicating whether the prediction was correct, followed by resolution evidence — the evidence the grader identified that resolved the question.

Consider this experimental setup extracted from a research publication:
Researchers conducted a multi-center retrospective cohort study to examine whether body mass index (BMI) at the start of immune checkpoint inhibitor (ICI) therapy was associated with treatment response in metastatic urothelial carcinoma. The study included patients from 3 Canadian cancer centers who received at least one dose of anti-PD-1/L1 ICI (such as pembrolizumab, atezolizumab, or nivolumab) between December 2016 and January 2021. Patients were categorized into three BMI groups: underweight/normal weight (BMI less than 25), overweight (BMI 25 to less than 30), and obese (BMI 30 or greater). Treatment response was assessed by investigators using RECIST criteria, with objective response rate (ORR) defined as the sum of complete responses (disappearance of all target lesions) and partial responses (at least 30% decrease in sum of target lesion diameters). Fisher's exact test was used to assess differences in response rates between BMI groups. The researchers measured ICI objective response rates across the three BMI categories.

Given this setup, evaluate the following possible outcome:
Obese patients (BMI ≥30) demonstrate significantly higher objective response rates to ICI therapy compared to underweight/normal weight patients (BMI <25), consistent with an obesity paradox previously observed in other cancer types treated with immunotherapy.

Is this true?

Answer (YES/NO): NO